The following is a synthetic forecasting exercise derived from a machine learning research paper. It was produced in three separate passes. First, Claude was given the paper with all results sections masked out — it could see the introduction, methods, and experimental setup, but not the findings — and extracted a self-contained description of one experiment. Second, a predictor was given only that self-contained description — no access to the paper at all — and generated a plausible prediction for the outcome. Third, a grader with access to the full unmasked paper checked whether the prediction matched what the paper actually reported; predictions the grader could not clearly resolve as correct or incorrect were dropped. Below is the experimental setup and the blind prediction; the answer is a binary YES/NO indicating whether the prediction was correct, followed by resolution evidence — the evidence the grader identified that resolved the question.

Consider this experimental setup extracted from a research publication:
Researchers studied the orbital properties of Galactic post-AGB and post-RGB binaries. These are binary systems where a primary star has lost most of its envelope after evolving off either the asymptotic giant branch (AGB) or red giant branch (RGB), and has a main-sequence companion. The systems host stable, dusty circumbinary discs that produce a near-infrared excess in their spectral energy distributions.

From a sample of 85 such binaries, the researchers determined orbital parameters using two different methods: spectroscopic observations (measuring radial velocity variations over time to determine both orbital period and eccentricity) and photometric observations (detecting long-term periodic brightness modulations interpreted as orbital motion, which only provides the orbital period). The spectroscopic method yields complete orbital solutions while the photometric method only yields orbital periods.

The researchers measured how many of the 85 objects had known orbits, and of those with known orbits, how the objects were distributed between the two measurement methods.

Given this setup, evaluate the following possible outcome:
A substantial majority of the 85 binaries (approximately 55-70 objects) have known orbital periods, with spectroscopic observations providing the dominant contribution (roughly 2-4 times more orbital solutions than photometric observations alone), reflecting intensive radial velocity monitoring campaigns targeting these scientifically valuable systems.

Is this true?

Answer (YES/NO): NO